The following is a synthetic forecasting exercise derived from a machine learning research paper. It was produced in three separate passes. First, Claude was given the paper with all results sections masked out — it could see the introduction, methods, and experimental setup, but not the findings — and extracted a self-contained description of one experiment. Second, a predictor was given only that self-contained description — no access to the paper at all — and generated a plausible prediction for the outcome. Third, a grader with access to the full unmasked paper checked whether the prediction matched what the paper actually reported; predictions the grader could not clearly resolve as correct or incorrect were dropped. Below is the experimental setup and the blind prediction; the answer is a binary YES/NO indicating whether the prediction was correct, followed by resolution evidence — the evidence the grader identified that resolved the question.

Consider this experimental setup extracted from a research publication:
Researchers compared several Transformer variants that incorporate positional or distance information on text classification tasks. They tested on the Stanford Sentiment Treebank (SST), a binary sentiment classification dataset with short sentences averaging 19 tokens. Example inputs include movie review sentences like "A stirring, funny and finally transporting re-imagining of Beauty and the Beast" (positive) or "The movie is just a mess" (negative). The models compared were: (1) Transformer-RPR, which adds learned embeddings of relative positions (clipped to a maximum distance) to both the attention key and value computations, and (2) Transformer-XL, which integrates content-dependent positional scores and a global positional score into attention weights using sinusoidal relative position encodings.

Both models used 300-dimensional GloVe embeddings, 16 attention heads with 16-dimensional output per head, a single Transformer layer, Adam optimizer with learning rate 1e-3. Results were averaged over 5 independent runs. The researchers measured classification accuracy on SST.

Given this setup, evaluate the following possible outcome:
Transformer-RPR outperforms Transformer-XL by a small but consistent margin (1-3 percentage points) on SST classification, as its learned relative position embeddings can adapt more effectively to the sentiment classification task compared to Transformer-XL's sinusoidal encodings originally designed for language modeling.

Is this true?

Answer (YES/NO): NO